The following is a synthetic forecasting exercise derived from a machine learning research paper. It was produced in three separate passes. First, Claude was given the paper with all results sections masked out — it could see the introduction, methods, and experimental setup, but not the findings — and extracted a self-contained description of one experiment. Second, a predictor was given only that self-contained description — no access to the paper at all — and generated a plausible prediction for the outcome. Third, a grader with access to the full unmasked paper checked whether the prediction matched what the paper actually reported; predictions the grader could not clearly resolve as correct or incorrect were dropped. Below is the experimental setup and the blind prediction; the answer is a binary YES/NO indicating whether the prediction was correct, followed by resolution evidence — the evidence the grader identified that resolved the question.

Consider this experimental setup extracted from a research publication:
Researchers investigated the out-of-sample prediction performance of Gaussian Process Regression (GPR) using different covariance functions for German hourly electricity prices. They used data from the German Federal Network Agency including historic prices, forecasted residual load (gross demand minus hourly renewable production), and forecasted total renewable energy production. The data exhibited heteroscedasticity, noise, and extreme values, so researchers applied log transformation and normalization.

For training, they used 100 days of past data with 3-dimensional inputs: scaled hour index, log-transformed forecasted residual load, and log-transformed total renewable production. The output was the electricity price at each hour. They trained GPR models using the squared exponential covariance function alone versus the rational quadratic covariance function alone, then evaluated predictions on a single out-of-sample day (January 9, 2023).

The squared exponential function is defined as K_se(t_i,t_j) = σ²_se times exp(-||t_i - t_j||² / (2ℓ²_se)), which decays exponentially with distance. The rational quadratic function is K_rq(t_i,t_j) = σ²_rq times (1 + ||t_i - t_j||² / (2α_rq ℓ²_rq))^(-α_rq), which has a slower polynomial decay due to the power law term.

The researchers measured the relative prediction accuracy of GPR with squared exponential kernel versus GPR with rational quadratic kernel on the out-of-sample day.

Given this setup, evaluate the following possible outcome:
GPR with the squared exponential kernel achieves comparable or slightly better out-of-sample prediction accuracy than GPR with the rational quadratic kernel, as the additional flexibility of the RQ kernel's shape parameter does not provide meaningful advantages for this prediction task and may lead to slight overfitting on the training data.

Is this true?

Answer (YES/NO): NO